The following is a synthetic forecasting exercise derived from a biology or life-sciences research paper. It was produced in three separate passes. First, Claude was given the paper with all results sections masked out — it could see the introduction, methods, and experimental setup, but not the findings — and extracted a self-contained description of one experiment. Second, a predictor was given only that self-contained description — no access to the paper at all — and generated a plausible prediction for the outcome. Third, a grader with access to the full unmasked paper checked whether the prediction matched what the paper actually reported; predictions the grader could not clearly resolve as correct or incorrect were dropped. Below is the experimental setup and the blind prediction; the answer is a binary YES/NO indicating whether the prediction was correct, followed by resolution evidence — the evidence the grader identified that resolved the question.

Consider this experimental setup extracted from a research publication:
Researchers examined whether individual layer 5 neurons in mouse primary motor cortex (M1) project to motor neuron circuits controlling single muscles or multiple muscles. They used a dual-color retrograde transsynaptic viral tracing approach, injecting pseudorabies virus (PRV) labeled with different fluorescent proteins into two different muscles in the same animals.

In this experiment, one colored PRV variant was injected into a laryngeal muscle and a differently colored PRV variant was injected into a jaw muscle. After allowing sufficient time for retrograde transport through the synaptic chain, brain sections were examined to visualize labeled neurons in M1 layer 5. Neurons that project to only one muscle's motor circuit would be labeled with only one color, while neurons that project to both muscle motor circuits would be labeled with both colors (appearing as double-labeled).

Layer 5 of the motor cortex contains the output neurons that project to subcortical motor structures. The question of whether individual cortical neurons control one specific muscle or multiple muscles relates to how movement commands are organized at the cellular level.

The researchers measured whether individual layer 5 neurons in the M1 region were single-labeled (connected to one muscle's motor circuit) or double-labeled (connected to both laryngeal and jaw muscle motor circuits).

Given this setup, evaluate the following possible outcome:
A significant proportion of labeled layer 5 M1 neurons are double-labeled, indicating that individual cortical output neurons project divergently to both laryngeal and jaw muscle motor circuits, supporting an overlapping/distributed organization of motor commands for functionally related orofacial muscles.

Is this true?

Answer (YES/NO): YES